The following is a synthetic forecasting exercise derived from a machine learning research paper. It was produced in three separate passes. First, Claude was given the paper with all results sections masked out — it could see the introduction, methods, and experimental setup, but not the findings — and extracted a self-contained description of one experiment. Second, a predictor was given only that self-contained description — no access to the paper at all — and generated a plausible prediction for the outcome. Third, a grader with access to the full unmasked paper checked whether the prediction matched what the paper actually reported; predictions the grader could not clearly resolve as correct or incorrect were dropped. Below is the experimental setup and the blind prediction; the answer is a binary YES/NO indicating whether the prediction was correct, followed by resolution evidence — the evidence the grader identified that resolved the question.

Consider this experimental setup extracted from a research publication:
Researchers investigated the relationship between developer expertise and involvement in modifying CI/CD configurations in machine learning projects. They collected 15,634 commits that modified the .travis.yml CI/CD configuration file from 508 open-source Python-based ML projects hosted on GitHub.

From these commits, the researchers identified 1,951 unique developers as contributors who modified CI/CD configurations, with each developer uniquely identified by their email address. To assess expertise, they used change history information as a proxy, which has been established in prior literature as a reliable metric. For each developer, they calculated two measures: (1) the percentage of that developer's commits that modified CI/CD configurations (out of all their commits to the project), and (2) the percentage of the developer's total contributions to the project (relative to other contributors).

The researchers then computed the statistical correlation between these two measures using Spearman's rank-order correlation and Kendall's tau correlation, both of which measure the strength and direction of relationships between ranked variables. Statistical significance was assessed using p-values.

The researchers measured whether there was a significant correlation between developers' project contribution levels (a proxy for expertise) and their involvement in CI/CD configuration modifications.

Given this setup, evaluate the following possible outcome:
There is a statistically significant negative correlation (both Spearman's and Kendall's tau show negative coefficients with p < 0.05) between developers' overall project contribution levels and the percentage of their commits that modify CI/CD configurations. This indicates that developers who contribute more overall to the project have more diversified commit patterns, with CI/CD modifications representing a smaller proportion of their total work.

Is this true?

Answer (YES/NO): NO